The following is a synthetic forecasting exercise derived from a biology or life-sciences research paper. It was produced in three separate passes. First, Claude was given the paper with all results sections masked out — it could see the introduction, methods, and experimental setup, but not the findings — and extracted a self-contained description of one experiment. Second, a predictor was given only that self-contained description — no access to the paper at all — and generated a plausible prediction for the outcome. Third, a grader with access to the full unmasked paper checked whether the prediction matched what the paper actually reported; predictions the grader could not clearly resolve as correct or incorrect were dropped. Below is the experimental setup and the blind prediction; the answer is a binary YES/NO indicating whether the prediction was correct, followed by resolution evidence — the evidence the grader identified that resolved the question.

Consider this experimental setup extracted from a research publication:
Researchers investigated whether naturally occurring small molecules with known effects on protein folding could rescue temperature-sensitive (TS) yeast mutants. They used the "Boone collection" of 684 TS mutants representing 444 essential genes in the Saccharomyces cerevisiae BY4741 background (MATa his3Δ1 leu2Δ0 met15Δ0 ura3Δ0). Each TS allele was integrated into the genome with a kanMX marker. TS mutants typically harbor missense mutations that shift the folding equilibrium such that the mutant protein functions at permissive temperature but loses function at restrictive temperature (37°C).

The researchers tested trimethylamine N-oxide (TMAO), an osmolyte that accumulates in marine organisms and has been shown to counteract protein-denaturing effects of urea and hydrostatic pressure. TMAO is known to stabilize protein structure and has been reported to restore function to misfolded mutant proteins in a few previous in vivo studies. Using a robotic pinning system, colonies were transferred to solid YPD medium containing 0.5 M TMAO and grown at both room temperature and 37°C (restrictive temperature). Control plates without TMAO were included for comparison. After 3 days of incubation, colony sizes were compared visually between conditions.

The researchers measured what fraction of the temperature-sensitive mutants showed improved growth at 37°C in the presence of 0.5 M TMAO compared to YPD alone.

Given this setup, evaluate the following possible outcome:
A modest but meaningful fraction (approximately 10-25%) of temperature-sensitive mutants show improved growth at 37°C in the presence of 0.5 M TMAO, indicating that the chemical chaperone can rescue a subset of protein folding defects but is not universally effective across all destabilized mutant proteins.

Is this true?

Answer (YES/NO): YES